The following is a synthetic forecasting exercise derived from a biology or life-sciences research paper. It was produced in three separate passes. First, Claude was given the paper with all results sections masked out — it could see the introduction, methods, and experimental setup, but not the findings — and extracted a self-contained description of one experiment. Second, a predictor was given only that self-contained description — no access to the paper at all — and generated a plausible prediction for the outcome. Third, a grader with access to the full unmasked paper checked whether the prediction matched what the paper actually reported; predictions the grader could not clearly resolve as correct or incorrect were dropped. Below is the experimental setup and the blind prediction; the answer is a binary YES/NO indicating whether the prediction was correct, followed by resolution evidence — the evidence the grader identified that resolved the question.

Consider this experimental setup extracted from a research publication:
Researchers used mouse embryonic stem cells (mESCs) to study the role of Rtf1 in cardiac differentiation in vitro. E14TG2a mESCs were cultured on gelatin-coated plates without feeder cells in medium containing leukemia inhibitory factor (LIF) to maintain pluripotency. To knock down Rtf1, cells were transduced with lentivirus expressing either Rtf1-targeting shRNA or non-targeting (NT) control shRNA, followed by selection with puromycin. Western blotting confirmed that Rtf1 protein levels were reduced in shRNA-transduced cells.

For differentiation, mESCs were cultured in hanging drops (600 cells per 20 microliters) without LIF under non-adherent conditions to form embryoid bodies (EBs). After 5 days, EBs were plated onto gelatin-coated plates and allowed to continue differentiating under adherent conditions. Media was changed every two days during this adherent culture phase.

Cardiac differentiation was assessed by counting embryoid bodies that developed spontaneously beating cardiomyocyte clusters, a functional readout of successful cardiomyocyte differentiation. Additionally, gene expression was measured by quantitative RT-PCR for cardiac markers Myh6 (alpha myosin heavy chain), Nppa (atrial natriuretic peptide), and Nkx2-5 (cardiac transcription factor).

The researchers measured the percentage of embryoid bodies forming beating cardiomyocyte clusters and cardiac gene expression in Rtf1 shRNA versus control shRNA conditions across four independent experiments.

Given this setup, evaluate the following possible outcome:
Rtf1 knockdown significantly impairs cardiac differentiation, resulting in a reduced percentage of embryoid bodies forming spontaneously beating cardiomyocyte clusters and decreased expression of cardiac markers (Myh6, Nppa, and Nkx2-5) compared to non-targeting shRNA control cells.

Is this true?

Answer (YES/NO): YES